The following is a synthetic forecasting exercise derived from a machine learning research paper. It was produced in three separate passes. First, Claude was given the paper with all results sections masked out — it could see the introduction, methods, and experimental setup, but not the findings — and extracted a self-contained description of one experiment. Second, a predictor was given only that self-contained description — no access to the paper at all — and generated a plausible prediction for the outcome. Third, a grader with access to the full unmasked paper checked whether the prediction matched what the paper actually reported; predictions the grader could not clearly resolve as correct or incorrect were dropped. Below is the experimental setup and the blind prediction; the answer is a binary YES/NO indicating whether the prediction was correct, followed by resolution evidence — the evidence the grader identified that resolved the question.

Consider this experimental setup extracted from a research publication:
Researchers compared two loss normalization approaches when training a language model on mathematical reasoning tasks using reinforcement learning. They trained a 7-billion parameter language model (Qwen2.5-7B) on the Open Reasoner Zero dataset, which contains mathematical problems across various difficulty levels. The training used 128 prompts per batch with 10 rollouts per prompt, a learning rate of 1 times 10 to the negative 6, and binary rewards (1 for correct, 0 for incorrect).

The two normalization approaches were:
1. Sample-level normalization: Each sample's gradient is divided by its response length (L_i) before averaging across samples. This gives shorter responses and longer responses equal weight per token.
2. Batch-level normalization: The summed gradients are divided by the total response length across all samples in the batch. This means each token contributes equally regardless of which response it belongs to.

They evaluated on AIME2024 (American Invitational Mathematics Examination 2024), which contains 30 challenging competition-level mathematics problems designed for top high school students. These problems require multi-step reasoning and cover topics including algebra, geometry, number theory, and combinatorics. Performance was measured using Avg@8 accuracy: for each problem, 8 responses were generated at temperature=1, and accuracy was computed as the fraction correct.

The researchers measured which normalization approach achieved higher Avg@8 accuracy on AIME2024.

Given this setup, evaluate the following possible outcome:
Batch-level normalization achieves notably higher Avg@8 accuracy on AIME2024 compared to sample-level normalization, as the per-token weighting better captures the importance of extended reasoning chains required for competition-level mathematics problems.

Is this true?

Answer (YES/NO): YES